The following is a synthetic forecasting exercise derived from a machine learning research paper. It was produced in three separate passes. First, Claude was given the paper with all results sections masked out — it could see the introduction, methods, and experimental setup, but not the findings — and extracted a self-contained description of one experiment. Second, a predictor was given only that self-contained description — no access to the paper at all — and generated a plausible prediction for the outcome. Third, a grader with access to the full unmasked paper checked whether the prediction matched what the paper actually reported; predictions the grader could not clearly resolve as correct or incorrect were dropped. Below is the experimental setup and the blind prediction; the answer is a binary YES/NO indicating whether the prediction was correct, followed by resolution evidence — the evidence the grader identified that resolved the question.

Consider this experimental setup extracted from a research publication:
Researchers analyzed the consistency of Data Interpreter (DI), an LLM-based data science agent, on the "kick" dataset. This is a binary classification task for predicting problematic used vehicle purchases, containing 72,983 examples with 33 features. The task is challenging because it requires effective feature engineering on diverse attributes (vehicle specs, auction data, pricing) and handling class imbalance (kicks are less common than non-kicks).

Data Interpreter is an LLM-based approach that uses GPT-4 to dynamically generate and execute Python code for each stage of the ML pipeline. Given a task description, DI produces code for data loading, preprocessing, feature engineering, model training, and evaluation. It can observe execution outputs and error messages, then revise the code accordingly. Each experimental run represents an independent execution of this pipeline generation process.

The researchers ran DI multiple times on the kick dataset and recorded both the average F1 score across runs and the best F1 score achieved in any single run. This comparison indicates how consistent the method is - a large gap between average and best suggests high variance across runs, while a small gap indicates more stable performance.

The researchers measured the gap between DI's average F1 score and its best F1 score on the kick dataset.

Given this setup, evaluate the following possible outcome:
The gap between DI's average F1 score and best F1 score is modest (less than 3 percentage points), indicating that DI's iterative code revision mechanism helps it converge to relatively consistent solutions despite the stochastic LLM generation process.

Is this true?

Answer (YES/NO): YES